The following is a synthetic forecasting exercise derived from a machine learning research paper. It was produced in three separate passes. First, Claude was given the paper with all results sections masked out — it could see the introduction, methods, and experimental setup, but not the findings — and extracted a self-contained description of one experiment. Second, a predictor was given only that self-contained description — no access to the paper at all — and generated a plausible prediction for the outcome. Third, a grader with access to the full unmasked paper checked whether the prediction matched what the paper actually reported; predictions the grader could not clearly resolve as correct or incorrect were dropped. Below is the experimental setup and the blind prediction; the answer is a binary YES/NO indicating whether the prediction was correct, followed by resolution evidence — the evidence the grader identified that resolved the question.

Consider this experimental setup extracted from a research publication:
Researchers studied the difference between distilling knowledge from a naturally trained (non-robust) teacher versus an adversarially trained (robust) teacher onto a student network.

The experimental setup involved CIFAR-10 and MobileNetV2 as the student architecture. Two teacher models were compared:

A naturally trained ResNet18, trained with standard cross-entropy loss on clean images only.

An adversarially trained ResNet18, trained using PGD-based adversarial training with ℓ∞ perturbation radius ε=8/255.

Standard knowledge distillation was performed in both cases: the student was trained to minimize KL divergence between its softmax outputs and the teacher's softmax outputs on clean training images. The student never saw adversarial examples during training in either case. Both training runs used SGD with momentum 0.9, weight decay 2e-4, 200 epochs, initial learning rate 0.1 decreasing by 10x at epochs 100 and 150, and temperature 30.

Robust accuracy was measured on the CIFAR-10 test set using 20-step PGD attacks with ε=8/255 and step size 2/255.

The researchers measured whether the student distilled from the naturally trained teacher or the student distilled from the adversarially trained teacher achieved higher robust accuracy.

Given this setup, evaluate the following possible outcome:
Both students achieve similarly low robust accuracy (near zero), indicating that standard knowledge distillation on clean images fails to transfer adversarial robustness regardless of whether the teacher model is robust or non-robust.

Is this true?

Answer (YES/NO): NO